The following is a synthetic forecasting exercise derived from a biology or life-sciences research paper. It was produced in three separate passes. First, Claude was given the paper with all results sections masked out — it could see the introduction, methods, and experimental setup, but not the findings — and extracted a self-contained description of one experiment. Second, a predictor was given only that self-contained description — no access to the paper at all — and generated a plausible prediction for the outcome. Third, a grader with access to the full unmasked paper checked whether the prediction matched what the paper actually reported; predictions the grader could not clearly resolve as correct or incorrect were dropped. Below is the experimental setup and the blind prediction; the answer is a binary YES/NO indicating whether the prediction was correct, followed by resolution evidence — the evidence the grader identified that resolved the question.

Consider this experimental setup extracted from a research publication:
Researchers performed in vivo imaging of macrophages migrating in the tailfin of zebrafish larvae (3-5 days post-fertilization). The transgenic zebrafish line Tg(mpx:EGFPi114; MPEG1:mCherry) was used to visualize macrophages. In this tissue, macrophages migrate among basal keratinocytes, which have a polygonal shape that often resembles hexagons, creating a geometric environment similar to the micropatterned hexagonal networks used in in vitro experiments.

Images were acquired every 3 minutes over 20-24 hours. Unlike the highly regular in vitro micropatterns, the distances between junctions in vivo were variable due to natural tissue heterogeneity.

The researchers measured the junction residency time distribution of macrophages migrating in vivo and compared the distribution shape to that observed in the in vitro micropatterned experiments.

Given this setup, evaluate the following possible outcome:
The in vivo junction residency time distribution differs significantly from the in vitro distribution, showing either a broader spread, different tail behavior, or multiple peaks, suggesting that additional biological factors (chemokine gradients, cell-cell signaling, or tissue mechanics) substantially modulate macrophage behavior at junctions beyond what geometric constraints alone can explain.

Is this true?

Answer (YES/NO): NO